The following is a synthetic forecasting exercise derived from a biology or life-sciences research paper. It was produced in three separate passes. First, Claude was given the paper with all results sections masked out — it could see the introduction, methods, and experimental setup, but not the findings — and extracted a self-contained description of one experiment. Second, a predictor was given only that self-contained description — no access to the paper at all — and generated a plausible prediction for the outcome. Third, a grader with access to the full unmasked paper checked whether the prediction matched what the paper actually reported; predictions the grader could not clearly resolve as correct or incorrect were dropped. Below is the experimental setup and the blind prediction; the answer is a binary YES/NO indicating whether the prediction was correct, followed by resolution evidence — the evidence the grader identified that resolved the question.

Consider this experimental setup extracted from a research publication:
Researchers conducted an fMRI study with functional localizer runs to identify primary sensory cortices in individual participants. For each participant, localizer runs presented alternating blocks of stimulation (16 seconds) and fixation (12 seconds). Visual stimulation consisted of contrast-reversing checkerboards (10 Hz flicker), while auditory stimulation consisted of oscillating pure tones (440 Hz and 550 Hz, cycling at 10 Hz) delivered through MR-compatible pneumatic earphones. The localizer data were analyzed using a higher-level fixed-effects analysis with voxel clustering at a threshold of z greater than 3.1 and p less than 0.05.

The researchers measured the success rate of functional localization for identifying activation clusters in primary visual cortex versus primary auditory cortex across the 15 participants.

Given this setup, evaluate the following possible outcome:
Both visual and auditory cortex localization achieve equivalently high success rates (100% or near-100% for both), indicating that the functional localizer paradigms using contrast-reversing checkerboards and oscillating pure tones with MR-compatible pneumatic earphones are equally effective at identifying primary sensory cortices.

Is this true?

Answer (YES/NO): NO